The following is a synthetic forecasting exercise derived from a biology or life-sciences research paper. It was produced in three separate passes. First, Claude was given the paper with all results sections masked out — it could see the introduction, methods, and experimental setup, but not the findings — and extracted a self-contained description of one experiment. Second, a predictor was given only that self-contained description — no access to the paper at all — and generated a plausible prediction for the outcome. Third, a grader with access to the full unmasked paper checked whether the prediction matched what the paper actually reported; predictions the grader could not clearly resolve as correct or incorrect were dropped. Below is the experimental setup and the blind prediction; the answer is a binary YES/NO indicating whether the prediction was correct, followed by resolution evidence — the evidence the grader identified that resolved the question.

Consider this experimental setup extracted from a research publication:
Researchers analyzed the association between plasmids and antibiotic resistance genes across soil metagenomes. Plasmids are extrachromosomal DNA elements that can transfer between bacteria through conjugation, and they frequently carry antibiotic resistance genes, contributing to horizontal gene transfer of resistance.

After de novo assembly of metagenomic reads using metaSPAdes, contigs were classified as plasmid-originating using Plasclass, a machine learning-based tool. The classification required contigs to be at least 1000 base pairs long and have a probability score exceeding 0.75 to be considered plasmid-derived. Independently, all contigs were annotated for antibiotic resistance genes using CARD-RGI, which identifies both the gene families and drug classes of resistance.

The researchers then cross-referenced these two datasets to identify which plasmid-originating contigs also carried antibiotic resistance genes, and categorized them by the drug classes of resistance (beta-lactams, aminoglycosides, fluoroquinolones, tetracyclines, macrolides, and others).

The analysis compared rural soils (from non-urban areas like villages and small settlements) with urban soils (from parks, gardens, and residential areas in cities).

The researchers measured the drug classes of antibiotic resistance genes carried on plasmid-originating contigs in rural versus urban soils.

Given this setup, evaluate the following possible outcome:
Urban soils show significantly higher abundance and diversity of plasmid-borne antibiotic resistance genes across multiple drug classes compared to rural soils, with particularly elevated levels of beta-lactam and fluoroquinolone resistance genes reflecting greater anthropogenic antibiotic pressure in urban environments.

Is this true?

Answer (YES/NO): NO